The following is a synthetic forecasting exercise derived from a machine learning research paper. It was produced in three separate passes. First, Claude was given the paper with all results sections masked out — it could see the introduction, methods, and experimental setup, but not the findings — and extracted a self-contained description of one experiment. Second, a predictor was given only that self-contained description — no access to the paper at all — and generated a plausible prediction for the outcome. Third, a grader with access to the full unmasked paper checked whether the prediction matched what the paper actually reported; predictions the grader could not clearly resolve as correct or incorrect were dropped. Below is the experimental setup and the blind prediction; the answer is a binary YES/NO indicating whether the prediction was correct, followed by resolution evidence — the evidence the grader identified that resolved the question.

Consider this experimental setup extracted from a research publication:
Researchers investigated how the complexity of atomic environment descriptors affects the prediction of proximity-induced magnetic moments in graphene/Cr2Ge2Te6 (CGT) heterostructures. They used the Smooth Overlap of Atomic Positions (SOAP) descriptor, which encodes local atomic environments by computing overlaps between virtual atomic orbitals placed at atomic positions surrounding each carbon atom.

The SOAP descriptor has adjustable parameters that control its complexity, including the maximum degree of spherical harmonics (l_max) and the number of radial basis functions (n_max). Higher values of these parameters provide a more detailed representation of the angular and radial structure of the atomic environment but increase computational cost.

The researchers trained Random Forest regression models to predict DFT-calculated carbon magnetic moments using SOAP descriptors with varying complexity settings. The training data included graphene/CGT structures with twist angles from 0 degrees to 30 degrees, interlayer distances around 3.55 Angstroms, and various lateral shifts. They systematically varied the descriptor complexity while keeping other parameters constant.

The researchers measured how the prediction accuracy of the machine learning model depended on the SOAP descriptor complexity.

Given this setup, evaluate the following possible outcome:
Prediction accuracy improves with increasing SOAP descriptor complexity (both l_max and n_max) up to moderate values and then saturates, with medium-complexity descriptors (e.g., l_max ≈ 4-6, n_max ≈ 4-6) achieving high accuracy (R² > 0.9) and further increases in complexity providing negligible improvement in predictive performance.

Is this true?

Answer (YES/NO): NO